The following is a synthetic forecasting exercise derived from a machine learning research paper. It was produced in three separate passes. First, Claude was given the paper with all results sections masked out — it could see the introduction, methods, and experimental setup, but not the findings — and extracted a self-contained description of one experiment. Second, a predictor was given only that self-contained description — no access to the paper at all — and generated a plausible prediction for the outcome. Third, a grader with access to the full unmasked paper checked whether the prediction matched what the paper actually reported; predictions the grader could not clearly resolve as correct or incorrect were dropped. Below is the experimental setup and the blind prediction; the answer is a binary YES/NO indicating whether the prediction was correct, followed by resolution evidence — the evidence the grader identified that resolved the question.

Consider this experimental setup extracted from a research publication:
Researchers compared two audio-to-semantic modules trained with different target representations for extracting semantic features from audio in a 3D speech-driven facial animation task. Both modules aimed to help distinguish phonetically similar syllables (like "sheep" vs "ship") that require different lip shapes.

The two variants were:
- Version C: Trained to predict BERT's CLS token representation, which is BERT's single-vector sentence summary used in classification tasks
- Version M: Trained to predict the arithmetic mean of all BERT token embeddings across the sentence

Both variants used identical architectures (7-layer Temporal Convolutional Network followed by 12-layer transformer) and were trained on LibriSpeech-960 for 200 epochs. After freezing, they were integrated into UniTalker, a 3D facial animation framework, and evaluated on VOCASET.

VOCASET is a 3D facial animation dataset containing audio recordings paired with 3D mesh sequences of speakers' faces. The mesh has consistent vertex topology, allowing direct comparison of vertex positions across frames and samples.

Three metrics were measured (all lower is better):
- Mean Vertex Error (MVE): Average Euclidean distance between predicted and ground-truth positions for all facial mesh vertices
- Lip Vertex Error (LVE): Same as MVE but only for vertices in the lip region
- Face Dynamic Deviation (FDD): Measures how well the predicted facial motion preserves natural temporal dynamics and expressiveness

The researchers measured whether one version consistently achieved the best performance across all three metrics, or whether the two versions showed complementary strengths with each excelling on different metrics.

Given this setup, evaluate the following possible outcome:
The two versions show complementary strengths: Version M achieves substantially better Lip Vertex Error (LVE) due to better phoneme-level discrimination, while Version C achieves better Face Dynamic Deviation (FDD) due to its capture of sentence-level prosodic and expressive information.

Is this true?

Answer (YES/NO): NO